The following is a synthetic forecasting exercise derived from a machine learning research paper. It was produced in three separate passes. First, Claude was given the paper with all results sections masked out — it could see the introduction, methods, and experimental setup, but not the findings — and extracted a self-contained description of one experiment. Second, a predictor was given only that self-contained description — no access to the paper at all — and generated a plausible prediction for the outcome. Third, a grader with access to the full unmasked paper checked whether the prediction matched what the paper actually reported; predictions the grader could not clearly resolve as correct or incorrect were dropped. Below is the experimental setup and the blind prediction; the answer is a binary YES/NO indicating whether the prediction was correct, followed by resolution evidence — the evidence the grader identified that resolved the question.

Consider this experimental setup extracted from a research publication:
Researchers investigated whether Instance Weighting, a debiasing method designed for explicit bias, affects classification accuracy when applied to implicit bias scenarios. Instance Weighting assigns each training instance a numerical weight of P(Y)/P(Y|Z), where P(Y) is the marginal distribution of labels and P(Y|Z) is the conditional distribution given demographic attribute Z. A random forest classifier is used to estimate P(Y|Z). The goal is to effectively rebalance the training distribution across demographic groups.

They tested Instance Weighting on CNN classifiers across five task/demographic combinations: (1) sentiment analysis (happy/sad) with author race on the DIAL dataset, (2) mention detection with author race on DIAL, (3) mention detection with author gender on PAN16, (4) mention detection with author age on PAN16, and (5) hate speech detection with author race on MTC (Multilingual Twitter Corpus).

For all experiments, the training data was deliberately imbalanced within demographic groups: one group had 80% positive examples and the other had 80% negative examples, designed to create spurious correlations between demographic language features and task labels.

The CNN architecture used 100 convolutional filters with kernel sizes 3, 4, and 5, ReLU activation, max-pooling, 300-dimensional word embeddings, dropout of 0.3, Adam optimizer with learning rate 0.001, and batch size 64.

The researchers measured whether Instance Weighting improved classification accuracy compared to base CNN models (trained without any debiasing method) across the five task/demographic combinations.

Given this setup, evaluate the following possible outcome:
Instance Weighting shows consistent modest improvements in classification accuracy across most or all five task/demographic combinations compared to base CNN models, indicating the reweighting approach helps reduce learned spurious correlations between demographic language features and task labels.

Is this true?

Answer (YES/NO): NO